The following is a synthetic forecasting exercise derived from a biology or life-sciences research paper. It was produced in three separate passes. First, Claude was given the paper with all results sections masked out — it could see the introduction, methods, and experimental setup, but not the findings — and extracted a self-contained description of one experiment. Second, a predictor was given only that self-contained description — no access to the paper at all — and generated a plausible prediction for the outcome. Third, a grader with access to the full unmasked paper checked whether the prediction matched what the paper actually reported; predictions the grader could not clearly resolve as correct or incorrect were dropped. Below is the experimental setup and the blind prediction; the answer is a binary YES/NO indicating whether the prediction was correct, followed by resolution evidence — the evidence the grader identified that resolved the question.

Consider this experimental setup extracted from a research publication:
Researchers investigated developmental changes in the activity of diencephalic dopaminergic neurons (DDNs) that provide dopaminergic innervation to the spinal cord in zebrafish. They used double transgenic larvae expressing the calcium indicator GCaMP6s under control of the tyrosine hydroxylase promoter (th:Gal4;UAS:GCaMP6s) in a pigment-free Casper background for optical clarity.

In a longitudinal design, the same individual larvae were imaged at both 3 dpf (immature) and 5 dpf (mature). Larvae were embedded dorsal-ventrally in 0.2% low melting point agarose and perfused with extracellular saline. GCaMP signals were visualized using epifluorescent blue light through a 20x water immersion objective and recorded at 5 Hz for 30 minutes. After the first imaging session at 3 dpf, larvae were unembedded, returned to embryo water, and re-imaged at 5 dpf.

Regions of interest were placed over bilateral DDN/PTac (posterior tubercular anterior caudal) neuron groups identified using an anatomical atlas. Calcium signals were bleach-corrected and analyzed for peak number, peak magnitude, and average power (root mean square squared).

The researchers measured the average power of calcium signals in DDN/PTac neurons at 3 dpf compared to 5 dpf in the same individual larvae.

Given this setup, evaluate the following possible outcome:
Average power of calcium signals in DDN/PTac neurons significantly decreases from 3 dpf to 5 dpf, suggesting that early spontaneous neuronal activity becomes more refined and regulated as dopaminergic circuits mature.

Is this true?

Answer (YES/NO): NO